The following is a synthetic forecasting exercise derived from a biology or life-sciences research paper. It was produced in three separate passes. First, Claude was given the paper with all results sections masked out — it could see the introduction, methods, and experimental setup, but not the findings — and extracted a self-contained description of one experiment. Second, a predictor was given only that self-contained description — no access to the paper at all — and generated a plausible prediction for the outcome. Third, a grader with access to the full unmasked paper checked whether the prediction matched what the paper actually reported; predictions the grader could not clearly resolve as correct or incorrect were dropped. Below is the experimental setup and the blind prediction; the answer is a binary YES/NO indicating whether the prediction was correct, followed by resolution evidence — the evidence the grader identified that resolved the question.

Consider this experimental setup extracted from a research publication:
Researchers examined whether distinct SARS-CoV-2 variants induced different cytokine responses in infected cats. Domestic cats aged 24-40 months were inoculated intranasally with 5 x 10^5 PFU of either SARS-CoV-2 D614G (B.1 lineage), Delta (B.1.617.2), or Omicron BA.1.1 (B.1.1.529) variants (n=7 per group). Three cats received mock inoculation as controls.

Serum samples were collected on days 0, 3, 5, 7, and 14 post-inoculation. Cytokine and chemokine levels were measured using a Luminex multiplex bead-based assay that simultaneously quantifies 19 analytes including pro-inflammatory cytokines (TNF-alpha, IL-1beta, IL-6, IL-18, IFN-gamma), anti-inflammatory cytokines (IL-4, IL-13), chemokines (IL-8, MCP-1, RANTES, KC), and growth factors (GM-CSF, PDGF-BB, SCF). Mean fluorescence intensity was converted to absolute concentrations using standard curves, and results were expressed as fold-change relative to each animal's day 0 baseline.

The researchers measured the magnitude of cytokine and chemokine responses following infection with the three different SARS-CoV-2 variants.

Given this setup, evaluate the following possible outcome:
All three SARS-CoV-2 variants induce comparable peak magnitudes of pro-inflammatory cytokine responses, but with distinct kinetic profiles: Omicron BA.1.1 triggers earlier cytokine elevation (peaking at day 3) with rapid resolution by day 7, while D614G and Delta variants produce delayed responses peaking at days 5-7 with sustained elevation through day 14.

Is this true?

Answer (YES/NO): NO